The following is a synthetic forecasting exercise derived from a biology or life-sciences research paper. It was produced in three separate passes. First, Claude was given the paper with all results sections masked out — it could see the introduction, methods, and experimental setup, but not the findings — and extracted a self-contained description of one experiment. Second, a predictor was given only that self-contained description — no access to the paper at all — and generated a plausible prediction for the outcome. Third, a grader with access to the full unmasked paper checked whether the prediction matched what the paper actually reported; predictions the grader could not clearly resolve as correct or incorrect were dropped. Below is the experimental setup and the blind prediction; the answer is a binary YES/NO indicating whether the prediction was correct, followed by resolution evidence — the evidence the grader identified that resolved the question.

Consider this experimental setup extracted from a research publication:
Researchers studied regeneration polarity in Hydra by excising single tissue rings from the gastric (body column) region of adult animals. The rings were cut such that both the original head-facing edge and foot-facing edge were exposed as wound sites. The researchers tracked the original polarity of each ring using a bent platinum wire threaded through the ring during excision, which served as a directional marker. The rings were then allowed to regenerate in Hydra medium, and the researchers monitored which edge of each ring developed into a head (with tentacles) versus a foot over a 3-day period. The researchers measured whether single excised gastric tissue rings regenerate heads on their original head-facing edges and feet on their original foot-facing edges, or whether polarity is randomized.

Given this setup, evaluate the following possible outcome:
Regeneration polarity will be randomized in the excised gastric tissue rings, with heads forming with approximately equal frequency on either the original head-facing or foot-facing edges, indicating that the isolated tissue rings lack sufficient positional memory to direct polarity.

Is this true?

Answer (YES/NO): NO